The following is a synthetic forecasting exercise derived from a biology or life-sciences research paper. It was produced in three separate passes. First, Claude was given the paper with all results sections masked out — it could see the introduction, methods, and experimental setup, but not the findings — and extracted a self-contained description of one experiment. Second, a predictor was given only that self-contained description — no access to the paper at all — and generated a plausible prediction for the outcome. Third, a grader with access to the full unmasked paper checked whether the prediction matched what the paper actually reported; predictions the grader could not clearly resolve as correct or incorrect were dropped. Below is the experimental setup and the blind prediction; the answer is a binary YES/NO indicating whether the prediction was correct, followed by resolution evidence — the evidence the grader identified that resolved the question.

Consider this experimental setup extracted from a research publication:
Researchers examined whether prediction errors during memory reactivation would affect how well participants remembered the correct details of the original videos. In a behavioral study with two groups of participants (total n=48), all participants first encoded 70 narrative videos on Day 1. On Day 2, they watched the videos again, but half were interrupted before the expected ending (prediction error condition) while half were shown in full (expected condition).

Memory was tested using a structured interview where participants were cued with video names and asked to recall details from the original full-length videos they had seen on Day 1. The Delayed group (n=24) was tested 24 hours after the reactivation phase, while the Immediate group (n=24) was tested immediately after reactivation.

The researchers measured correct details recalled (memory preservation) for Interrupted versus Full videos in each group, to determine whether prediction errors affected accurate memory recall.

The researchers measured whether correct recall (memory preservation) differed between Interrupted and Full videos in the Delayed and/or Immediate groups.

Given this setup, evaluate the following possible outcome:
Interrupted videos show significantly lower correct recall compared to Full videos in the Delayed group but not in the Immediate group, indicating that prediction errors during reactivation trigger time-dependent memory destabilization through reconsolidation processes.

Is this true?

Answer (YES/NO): NO